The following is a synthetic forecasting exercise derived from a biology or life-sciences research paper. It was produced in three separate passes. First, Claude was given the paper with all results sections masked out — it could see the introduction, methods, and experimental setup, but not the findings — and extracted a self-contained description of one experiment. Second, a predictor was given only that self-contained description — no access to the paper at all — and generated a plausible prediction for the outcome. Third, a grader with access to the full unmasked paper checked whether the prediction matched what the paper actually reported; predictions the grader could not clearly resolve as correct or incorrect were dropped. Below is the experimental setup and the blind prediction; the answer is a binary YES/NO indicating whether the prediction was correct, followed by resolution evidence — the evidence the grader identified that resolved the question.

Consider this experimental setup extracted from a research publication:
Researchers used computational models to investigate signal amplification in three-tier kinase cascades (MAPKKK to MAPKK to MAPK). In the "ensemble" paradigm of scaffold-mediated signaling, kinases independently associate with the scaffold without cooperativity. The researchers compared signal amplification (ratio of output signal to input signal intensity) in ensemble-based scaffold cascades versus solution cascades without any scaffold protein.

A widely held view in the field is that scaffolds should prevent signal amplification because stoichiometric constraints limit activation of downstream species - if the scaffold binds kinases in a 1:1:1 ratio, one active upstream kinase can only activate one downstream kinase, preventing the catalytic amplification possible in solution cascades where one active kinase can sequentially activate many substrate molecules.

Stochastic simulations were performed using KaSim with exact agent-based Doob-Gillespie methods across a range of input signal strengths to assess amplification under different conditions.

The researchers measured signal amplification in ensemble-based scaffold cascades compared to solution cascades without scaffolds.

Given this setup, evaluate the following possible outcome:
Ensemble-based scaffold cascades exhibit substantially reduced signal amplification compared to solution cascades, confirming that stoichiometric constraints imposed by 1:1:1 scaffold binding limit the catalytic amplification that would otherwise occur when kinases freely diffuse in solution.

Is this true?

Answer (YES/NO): NO